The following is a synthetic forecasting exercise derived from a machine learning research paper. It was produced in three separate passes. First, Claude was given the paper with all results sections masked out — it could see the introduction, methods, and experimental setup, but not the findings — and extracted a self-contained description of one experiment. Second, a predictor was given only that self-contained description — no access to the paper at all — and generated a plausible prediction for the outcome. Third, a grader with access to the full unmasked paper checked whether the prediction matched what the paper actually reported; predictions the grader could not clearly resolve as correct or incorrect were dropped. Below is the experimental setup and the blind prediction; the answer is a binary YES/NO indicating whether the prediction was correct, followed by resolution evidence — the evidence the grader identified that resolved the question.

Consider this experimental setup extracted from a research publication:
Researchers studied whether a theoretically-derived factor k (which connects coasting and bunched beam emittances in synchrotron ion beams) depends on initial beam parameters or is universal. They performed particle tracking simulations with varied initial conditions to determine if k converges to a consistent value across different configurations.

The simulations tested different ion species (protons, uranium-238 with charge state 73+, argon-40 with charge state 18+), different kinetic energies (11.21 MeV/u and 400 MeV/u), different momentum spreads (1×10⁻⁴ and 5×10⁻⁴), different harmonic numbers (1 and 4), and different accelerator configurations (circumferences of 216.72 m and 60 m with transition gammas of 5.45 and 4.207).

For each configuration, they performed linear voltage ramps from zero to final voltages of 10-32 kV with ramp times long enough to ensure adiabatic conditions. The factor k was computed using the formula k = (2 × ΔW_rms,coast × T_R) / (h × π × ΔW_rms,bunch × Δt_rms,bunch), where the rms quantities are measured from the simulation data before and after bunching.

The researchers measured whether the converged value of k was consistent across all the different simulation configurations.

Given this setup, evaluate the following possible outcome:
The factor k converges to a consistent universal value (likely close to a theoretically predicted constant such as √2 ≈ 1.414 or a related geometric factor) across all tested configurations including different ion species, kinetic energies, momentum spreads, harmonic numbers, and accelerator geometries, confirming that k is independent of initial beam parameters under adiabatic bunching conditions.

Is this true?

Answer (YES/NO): NO